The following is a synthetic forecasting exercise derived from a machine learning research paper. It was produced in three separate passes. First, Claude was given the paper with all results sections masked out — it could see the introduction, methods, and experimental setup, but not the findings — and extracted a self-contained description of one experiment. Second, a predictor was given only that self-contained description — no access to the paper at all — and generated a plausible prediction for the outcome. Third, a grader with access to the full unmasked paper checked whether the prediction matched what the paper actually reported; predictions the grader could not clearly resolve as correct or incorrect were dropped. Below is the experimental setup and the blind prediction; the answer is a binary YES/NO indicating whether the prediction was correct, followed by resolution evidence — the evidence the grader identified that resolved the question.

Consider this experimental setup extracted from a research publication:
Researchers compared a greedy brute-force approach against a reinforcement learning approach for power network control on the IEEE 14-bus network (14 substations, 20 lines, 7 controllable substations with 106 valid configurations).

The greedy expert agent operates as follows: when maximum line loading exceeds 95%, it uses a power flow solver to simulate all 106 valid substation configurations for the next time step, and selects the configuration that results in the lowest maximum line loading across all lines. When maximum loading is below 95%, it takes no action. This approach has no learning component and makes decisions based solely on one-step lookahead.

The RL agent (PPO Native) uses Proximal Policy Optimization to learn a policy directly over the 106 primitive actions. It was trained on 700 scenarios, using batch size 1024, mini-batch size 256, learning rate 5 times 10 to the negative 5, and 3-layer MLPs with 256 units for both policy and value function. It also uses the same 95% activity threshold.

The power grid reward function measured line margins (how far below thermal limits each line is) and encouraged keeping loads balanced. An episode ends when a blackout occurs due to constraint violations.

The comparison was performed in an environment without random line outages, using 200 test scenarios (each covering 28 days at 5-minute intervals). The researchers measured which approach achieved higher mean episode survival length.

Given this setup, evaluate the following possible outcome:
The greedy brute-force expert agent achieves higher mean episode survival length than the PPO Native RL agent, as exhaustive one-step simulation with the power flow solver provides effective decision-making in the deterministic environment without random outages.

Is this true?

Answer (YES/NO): NO